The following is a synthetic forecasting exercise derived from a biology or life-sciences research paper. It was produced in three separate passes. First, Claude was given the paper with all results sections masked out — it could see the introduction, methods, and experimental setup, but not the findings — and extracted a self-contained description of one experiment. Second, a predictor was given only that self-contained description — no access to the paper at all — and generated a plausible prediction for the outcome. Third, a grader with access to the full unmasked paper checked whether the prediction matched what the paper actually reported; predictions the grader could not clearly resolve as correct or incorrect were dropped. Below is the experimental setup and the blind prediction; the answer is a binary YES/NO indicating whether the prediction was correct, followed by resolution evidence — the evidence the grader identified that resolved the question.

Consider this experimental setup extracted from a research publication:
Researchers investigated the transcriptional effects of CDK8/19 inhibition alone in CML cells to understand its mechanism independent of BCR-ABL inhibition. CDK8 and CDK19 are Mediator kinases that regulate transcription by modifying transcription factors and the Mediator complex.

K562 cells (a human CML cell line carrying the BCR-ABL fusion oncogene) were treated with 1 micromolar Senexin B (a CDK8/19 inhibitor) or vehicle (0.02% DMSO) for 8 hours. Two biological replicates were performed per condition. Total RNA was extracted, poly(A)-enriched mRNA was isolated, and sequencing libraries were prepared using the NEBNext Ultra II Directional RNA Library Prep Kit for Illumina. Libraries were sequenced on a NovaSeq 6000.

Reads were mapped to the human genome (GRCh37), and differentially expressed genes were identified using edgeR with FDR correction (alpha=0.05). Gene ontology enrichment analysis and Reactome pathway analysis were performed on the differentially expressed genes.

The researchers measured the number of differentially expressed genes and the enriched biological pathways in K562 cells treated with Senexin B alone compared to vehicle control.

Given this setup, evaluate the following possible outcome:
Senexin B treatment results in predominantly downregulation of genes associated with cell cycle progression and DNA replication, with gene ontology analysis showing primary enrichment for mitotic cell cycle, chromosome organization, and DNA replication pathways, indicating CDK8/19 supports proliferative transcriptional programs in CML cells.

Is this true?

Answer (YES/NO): NO